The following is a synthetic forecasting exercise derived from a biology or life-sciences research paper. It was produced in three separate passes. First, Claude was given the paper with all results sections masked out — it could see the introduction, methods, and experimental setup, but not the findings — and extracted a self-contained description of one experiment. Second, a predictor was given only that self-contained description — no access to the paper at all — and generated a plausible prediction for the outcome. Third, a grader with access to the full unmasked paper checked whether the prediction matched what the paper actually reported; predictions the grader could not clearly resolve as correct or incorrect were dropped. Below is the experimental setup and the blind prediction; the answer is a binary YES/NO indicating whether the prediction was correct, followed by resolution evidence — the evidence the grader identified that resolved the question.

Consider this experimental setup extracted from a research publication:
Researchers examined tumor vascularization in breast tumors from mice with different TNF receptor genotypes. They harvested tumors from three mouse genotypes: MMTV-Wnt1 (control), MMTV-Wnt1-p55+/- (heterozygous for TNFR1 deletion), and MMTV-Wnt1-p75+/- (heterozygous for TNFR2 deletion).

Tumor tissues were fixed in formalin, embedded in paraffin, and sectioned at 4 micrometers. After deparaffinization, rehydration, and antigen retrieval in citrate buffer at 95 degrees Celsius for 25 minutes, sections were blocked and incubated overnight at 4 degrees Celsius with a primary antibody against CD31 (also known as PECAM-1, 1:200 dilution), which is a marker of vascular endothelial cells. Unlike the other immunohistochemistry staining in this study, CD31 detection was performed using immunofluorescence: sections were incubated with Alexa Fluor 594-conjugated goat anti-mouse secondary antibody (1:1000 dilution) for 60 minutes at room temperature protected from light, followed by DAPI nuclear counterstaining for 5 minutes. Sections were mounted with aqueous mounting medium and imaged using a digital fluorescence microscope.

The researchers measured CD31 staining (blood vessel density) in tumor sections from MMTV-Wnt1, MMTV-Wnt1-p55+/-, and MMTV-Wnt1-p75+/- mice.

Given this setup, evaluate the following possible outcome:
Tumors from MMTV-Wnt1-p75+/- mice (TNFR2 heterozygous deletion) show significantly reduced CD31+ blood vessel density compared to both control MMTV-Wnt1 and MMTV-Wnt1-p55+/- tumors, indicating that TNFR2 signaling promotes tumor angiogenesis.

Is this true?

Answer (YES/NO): NO